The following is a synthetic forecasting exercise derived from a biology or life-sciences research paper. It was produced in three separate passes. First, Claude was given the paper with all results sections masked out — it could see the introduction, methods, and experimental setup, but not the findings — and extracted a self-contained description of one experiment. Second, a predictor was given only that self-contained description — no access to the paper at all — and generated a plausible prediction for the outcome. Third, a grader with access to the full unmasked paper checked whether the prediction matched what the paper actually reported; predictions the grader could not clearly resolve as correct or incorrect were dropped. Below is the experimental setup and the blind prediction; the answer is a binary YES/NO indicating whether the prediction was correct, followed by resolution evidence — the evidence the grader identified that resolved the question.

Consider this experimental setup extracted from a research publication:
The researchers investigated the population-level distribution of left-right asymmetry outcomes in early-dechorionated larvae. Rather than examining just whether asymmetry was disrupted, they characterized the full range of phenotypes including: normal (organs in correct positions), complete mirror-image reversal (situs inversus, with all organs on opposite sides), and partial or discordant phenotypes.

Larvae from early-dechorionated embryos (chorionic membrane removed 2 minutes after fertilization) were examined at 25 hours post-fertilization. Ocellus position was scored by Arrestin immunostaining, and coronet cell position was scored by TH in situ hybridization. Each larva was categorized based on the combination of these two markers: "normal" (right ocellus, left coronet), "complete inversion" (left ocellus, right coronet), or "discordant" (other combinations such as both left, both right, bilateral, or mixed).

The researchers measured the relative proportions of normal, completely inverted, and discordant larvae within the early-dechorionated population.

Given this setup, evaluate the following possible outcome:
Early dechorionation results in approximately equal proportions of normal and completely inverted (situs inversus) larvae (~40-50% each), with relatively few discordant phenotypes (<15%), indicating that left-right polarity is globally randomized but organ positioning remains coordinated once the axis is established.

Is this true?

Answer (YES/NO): NO